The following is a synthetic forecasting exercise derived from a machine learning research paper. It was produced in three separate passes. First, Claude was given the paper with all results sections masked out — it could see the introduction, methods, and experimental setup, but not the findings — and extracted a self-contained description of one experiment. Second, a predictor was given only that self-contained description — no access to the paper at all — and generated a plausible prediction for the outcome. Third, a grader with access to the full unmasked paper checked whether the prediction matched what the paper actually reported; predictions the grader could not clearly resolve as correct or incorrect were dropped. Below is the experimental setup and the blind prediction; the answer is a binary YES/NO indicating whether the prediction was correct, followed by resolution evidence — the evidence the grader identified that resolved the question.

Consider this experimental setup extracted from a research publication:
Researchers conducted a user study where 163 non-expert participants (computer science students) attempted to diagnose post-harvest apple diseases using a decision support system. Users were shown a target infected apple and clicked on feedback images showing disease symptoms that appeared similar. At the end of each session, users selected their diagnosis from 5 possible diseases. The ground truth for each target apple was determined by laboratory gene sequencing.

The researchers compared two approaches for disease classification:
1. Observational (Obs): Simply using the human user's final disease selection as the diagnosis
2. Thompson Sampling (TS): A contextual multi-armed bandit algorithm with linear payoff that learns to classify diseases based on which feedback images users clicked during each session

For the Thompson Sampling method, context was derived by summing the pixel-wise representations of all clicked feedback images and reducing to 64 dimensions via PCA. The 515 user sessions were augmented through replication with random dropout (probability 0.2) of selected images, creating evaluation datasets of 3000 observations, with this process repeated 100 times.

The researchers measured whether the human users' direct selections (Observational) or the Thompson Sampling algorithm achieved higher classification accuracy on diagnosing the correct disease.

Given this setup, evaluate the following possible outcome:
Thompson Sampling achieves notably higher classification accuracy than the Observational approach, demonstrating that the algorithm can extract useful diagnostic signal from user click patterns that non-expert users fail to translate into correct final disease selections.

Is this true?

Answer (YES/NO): NO